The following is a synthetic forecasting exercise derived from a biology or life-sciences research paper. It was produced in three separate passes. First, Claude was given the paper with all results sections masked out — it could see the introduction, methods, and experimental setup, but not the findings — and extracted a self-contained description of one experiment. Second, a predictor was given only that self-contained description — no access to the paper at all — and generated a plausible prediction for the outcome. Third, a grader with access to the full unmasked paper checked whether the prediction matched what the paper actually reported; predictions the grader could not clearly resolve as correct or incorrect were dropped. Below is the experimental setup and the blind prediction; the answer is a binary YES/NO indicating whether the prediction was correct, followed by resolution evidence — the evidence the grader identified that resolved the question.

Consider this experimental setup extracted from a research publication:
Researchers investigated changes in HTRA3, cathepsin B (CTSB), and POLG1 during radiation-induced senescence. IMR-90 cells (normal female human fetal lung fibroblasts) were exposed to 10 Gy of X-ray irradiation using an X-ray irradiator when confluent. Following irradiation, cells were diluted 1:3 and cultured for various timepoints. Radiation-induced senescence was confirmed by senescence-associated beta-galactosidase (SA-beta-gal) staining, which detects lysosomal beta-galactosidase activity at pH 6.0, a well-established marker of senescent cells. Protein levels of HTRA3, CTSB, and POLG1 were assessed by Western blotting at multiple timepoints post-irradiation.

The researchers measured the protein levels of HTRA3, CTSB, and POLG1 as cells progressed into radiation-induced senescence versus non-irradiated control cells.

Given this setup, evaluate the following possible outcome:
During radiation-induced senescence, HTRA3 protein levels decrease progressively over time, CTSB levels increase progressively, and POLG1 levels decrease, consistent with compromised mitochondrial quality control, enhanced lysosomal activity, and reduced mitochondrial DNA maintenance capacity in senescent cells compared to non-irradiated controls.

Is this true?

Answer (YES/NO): NO